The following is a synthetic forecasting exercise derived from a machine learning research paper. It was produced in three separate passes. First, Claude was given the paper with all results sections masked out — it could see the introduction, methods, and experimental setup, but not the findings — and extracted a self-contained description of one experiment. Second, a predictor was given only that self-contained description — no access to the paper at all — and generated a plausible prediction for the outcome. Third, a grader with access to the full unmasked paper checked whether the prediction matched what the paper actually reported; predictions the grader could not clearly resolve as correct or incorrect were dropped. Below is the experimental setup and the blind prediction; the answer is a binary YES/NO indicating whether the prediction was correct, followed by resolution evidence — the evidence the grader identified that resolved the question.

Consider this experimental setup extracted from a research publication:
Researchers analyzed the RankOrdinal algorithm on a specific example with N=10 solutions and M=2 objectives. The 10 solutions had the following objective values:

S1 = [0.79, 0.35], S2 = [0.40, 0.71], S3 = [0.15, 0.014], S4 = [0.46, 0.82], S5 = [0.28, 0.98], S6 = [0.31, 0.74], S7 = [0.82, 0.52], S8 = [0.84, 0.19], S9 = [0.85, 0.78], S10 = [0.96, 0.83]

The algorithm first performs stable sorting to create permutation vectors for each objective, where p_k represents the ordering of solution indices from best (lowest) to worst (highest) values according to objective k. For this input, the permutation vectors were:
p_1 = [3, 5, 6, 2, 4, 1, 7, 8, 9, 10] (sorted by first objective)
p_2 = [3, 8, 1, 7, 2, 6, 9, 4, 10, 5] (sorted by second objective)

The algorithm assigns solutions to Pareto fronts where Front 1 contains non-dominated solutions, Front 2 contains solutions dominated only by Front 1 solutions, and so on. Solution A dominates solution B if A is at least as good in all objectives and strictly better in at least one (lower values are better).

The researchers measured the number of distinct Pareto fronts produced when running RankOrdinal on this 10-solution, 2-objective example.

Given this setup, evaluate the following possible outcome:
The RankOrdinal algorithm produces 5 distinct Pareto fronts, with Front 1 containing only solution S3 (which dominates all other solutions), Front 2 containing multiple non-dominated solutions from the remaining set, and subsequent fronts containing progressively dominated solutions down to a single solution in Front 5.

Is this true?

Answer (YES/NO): YES